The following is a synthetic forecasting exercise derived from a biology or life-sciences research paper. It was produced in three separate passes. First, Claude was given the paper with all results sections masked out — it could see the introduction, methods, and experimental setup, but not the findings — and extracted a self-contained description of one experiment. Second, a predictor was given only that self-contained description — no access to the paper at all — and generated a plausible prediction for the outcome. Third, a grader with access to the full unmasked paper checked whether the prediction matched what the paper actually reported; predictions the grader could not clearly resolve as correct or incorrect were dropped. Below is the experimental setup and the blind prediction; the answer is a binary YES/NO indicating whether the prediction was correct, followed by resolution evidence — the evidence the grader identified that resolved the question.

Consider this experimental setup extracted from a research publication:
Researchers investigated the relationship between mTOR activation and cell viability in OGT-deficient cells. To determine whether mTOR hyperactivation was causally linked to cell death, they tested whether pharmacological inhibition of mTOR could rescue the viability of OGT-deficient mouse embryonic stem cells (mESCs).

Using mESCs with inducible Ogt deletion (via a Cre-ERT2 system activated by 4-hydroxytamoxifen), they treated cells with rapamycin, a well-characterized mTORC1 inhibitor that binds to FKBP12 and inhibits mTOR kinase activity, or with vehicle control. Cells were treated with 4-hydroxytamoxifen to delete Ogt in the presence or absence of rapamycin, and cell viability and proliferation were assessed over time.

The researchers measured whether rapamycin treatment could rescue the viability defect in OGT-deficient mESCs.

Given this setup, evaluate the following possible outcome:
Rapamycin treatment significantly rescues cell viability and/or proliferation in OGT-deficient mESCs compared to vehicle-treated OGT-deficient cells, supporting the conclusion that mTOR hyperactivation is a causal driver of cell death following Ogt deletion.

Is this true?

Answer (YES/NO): YES